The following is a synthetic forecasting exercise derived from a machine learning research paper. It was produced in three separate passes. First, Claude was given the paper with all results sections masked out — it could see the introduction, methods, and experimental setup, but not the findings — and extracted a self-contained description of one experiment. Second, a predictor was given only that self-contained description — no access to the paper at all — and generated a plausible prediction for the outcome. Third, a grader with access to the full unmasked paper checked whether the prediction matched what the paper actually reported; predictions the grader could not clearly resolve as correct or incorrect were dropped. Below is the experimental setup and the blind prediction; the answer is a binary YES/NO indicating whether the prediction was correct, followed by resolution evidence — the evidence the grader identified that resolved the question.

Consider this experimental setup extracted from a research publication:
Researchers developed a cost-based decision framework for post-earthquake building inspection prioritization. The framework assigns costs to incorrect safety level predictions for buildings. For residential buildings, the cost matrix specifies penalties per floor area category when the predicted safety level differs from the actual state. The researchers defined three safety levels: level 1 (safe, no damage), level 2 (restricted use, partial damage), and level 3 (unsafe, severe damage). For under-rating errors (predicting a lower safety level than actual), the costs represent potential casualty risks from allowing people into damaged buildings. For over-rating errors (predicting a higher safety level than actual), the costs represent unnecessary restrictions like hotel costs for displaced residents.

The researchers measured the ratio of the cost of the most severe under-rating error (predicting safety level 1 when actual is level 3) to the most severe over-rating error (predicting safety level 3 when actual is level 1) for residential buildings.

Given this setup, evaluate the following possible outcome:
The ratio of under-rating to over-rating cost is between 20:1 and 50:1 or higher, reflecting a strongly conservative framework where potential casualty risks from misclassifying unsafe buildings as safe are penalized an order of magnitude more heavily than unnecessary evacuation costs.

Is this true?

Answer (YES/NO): NO